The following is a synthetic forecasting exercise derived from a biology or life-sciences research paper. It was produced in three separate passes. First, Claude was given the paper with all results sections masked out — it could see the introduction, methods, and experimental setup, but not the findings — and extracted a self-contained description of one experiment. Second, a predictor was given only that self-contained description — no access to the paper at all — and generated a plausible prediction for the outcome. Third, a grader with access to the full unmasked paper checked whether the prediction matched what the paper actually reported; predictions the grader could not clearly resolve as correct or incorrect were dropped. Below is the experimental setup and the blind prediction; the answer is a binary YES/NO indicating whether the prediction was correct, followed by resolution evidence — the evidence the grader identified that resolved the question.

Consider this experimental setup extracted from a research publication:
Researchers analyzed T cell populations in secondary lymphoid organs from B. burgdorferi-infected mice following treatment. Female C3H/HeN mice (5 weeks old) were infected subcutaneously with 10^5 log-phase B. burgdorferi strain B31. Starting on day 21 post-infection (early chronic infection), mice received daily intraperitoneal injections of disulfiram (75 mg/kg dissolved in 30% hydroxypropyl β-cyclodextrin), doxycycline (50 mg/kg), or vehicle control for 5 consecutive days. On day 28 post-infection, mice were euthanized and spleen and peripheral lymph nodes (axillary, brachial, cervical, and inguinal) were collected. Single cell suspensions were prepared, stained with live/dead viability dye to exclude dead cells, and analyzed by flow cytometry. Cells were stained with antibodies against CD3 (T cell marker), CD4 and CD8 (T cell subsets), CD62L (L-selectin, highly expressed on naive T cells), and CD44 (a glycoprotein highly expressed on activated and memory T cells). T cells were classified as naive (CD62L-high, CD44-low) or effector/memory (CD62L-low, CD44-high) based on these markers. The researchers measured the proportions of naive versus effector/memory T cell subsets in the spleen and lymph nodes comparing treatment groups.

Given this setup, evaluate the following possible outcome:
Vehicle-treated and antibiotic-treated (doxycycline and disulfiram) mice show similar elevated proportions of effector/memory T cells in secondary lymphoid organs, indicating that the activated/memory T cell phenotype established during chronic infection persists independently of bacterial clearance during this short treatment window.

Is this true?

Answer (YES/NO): YES